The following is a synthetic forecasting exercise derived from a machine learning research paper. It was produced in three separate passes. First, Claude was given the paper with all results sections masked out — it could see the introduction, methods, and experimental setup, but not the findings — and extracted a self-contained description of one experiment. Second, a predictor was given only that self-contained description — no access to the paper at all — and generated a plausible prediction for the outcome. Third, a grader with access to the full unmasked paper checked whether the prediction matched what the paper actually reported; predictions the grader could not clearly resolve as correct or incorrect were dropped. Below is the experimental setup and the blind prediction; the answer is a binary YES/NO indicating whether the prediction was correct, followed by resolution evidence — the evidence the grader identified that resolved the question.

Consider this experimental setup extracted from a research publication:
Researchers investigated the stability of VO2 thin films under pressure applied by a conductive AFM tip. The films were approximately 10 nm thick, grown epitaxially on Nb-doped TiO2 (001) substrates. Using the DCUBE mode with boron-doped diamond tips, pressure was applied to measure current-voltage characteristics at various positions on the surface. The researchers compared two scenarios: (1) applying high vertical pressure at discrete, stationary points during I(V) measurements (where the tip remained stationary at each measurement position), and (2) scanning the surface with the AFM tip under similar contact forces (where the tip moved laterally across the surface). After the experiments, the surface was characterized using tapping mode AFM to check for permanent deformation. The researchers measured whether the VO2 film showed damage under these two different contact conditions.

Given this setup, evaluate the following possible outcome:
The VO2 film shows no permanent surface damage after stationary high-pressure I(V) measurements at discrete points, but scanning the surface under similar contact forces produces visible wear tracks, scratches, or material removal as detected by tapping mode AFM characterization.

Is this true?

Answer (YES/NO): YES